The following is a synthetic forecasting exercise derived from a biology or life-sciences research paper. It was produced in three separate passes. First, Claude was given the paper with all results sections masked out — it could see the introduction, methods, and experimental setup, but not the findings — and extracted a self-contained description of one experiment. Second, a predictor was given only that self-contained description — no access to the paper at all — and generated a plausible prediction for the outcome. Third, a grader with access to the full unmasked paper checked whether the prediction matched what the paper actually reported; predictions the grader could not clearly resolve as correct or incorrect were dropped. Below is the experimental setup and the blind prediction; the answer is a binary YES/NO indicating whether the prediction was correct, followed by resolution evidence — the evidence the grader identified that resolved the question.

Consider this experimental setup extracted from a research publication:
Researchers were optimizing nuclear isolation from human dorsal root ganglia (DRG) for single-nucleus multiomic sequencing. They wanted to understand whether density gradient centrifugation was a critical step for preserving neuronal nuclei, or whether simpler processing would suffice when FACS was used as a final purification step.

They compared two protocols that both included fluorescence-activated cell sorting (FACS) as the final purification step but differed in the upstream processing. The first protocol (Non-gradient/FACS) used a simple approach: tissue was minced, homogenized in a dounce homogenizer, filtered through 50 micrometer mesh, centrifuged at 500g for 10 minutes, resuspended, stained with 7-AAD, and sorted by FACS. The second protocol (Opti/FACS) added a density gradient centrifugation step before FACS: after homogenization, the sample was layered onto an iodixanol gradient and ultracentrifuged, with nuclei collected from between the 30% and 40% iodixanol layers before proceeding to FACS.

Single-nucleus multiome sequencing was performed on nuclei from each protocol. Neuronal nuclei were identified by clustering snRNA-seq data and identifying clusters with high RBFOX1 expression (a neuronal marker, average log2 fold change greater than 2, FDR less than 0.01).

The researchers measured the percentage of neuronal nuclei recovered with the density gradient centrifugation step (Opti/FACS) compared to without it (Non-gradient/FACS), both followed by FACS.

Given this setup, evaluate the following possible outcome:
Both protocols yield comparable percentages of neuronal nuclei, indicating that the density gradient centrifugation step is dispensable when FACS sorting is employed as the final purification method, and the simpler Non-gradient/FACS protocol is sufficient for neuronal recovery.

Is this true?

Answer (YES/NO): NO